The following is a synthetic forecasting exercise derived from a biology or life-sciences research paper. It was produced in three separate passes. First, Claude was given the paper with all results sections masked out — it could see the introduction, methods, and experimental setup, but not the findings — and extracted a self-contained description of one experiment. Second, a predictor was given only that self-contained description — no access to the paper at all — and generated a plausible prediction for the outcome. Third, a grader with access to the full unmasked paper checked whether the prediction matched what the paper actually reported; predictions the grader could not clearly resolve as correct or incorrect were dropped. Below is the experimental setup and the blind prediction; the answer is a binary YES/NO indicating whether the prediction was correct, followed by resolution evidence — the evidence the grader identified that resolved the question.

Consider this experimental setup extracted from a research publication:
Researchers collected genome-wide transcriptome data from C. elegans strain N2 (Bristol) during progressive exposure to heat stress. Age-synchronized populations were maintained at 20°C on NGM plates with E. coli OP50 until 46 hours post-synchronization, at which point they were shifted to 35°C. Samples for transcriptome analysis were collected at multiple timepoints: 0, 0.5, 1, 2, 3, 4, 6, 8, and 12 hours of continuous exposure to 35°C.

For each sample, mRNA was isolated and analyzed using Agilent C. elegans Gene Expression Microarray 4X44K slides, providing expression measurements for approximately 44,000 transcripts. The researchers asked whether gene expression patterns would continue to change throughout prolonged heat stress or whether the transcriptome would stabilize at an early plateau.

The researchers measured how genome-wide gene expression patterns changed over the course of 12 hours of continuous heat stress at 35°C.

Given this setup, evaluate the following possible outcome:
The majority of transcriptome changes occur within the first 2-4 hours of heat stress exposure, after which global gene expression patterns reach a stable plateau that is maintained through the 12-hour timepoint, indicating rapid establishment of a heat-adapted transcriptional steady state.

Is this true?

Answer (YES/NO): NO